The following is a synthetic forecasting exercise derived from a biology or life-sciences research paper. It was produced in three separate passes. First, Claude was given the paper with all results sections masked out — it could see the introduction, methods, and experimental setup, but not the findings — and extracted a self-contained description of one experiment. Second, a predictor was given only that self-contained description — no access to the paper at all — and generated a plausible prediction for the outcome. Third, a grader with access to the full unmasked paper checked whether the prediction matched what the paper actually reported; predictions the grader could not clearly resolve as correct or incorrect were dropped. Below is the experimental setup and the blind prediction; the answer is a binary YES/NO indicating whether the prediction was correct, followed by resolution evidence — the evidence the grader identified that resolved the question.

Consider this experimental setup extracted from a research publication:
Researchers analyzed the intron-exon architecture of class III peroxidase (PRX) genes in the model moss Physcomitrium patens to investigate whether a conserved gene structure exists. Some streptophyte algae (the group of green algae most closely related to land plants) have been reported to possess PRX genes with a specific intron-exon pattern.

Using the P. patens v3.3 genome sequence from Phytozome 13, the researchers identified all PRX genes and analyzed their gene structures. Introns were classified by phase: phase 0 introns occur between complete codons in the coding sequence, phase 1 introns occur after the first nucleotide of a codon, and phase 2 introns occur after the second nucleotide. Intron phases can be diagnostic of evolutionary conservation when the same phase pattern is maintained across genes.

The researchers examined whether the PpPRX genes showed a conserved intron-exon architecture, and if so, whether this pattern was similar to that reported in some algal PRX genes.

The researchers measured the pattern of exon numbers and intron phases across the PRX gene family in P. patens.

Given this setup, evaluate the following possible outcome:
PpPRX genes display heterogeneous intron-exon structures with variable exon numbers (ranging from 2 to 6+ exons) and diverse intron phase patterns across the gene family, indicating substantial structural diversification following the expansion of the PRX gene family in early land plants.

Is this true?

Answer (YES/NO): NO